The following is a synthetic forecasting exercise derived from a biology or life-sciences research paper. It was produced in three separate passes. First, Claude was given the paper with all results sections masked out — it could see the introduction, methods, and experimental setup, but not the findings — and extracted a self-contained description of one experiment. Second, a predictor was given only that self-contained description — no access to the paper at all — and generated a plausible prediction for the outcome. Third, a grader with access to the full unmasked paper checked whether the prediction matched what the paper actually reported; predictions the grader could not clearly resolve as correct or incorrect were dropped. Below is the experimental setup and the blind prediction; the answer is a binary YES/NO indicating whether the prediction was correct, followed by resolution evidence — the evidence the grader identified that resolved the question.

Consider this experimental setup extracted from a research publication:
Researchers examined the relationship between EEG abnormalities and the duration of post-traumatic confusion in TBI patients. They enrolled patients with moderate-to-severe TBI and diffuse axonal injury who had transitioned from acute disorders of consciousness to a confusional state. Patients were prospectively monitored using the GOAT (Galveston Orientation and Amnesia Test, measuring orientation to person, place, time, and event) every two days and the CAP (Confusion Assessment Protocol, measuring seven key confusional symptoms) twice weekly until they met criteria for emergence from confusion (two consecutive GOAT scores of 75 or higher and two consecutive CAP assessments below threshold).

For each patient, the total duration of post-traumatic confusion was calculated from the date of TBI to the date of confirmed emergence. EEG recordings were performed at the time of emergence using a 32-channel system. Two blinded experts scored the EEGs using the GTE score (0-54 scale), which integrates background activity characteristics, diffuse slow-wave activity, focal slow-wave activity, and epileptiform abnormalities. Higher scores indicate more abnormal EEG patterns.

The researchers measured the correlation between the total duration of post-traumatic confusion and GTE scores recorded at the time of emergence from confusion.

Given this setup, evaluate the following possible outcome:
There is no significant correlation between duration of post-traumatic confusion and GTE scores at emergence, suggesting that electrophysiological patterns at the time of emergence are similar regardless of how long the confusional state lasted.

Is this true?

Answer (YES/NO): NO